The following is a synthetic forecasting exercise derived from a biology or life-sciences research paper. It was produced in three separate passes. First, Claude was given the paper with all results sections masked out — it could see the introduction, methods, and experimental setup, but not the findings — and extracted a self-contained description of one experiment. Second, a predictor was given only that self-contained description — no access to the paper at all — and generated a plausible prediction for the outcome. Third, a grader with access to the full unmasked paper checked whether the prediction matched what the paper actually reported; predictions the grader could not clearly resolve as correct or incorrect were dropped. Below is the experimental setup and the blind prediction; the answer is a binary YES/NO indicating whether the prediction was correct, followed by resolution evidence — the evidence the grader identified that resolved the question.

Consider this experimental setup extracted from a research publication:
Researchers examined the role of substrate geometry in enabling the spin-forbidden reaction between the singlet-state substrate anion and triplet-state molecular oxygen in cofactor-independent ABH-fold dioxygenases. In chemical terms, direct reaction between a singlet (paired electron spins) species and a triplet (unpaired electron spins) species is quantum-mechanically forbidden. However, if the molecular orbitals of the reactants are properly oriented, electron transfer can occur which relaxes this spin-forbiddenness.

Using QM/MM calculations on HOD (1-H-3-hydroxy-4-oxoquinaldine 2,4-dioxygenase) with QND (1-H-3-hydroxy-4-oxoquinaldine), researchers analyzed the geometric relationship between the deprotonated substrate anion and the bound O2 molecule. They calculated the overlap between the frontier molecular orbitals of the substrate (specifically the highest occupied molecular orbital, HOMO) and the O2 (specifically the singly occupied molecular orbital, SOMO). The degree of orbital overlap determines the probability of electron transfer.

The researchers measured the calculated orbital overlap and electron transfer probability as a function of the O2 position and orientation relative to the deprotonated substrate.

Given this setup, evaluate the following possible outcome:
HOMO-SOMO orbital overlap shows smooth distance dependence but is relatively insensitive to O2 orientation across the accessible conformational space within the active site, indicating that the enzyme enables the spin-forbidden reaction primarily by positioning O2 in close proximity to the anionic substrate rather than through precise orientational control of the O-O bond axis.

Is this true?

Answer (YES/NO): NO